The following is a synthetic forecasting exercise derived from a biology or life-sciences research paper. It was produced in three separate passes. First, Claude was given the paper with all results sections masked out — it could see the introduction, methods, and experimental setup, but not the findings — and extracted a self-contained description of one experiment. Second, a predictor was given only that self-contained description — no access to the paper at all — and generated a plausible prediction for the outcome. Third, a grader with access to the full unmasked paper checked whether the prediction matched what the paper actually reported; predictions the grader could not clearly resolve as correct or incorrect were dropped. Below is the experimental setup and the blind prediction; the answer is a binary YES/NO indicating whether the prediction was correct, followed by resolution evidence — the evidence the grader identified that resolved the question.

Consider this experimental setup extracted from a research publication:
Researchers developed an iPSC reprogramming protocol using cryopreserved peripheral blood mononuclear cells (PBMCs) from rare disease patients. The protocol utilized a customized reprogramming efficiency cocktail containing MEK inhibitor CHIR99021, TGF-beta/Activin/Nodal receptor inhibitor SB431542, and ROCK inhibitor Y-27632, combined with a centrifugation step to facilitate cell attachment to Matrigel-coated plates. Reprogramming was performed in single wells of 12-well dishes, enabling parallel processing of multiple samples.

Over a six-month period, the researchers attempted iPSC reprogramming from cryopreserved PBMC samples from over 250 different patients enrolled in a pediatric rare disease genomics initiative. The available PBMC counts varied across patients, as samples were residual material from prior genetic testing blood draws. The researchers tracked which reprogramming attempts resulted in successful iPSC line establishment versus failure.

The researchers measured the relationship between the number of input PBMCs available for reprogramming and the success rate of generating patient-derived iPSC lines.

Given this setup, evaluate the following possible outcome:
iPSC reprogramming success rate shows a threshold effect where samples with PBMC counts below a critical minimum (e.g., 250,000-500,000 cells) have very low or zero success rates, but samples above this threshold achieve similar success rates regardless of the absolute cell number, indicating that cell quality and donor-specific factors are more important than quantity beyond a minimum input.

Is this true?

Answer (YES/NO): NO